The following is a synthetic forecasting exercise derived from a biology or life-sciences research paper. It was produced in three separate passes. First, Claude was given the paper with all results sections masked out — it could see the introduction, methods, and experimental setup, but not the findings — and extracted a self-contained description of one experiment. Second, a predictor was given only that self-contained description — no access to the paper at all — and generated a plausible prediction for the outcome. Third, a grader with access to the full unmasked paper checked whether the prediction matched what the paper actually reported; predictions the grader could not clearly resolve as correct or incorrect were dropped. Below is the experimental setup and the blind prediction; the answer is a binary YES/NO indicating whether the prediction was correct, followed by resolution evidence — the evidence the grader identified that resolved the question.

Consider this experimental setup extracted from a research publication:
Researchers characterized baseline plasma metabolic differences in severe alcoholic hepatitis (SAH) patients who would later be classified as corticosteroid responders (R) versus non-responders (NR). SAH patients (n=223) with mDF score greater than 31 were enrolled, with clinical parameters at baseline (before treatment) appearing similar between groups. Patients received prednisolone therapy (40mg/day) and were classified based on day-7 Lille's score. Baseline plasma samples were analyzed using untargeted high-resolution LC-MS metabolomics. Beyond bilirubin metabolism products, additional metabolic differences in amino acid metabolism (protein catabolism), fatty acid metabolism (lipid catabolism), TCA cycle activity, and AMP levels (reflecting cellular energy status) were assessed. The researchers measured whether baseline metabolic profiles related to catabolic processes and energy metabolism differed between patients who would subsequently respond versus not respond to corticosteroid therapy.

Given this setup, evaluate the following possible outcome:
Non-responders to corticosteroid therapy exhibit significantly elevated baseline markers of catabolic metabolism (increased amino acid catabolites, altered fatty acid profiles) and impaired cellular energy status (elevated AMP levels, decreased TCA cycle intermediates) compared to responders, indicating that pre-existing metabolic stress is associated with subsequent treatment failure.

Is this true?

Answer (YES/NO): YES